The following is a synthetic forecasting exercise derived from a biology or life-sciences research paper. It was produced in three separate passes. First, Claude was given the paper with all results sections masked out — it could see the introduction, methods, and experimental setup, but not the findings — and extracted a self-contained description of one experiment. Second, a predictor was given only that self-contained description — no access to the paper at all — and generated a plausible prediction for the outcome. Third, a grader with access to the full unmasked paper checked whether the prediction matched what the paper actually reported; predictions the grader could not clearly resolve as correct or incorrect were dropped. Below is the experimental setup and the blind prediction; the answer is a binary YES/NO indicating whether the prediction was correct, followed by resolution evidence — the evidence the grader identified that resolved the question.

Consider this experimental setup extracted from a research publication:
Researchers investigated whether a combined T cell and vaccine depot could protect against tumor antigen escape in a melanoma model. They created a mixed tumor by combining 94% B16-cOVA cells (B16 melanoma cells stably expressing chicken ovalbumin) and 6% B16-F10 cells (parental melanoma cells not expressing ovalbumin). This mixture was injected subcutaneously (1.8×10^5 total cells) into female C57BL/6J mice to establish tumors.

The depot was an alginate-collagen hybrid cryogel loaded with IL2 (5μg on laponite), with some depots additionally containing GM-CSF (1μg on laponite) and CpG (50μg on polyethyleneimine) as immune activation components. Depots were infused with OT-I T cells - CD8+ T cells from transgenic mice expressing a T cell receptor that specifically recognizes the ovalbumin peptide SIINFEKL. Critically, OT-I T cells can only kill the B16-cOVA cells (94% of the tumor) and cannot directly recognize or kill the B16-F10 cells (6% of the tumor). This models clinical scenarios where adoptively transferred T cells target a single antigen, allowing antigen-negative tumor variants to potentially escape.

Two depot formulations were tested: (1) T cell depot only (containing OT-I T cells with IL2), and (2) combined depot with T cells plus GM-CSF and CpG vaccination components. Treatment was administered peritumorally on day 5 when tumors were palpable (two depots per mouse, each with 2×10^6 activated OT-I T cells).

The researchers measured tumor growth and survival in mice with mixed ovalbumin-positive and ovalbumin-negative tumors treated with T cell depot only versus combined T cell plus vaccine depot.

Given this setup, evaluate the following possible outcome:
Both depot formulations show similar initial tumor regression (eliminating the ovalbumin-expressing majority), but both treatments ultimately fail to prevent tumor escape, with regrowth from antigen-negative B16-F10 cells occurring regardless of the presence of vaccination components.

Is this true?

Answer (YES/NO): NO